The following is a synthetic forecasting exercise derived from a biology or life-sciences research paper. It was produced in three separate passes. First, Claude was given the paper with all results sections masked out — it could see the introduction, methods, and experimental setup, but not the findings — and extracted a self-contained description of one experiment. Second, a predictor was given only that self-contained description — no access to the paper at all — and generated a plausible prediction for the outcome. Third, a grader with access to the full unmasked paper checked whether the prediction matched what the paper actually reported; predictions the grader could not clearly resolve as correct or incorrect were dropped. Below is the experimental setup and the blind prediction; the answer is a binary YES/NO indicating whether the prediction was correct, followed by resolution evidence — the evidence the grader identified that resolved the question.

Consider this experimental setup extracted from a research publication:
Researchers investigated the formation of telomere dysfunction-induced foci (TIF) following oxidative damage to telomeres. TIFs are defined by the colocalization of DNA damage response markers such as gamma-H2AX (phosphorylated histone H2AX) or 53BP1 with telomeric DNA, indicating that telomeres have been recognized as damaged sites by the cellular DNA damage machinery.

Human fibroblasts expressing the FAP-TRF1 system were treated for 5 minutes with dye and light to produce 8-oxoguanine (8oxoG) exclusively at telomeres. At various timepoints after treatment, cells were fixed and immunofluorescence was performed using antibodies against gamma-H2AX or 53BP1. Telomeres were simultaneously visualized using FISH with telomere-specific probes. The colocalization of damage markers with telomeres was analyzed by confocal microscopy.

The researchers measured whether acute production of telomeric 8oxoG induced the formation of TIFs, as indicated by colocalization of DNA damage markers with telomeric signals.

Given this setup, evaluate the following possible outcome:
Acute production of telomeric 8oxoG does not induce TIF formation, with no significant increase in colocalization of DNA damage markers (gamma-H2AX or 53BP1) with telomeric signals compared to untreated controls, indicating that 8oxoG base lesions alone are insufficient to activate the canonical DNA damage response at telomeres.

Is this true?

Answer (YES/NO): NO